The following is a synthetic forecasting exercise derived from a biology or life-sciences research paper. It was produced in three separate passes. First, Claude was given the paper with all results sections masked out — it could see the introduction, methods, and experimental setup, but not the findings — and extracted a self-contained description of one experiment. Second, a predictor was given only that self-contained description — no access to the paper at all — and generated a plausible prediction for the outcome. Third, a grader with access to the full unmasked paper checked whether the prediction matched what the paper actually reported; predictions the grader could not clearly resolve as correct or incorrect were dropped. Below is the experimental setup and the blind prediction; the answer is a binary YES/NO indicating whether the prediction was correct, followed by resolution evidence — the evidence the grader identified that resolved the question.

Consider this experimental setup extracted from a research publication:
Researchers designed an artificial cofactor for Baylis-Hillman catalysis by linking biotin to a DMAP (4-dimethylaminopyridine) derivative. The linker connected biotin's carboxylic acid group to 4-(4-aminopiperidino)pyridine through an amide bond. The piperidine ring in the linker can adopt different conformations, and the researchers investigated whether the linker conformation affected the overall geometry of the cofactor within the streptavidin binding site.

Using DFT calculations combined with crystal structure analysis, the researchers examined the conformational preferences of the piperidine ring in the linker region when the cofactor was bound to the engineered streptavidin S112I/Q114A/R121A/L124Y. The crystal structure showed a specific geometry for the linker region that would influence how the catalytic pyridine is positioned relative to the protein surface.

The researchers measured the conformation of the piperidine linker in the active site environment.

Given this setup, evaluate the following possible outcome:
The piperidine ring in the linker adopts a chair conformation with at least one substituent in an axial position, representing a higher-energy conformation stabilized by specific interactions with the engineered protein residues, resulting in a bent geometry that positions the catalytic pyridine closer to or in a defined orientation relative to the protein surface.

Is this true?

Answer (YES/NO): NO